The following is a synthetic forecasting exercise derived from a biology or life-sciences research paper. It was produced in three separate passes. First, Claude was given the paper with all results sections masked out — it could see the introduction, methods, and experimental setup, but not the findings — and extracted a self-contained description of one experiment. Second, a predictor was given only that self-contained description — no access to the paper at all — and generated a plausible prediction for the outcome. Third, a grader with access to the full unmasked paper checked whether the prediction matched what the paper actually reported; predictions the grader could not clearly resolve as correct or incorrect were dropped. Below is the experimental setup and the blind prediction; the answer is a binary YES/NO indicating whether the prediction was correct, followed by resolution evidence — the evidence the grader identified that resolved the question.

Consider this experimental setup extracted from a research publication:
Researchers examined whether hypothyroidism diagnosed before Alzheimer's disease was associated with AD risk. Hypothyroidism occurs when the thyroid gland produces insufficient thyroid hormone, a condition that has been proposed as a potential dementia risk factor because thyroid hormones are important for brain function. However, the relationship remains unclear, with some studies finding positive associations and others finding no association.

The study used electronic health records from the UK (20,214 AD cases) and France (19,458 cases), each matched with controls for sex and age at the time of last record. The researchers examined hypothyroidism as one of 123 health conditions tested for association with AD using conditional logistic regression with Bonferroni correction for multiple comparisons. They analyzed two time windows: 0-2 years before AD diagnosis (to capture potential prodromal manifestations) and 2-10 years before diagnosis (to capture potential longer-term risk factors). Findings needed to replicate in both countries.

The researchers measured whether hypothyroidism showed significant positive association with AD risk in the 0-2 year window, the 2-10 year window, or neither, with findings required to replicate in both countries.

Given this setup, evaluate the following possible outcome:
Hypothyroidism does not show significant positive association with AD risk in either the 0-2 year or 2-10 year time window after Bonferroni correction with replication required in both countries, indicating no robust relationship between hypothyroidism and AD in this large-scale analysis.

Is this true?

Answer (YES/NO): NO